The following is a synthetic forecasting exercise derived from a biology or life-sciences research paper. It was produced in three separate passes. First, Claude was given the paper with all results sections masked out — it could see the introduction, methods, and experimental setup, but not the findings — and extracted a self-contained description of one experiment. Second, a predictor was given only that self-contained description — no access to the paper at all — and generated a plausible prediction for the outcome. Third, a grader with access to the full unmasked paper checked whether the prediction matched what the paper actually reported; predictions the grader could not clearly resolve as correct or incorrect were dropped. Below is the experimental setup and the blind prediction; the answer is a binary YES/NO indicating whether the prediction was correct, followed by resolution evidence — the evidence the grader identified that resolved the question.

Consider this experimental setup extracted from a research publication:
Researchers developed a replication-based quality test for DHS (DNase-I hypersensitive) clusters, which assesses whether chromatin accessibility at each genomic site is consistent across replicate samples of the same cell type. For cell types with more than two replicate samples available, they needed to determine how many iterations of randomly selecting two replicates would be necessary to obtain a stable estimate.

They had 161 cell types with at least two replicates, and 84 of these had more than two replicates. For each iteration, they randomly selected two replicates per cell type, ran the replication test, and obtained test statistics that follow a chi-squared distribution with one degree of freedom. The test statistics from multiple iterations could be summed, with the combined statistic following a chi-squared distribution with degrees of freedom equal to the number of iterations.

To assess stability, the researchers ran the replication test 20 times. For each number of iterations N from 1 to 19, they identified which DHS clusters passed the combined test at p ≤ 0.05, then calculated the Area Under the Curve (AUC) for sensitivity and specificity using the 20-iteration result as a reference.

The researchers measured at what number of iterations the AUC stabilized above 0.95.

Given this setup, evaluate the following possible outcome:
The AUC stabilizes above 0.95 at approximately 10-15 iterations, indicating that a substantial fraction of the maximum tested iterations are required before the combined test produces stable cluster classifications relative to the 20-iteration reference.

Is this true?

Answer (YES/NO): NO